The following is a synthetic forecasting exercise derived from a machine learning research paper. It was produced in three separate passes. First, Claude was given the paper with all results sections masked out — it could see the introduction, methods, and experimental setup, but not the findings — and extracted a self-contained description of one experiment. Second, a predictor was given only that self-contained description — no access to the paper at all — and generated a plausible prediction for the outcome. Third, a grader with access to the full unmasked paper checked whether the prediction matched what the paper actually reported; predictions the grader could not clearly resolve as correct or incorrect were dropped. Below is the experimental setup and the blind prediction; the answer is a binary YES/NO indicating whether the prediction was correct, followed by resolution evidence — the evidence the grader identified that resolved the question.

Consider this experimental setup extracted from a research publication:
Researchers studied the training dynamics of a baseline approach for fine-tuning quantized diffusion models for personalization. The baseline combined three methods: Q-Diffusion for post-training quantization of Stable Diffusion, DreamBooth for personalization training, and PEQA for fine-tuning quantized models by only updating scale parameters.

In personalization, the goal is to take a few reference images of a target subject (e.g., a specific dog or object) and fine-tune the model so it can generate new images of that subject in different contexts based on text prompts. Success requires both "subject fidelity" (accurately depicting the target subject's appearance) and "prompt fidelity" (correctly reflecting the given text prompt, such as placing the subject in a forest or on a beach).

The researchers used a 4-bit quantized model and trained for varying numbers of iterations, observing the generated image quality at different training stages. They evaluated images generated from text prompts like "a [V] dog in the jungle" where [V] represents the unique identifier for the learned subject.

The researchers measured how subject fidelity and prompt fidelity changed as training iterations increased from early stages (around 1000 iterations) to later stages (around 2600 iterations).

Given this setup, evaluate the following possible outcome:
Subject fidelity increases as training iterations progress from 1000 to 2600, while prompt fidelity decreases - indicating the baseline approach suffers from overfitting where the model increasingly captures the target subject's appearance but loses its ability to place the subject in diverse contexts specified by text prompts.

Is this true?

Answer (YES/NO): YES